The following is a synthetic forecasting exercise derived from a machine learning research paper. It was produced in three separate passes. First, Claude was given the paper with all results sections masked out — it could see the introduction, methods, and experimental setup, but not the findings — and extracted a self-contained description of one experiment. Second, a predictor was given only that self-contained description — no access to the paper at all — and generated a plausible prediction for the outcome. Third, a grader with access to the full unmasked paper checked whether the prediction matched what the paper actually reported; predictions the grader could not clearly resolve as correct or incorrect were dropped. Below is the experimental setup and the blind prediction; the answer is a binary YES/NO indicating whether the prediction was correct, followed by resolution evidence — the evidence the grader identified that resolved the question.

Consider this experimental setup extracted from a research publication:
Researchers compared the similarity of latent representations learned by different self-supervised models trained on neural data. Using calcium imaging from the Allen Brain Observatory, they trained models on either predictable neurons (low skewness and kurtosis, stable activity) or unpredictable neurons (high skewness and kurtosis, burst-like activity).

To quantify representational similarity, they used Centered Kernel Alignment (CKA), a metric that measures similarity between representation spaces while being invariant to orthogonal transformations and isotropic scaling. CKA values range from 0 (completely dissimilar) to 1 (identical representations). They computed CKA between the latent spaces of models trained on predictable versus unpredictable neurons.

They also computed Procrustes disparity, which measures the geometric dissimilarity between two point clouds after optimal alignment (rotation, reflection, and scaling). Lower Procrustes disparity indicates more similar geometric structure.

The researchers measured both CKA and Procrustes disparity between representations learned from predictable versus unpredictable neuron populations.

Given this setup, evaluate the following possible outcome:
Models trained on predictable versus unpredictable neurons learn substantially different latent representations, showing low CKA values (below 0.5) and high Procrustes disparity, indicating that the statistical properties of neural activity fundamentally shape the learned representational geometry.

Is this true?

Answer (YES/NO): YES